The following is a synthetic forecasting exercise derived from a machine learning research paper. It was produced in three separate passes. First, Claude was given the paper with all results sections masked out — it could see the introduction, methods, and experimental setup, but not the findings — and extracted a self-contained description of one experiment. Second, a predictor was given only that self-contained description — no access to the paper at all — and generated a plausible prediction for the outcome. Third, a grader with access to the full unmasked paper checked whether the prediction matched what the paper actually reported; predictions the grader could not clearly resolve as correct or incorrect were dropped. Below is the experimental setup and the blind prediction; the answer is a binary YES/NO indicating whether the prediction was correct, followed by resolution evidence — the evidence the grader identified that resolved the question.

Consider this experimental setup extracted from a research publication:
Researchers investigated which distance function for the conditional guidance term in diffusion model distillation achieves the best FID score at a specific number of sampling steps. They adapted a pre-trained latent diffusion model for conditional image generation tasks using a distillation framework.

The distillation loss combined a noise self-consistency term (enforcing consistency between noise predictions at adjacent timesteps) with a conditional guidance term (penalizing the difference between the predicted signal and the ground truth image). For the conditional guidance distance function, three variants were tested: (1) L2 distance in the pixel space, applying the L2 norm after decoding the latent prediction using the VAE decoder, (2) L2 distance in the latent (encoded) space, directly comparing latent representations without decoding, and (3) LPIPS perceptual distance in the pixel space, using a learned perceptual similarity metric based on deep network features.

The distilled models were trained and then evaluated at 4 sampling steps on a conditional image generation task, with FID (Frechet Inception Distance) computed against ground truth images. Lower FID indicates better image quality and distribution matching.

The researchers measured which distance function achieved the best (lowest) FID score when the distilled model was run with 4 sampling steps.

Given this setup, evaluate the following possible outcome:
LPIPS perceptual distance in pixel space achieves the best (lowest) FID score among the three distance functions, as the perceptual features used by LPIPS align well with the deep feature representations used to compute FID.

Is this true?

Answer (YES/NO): NO